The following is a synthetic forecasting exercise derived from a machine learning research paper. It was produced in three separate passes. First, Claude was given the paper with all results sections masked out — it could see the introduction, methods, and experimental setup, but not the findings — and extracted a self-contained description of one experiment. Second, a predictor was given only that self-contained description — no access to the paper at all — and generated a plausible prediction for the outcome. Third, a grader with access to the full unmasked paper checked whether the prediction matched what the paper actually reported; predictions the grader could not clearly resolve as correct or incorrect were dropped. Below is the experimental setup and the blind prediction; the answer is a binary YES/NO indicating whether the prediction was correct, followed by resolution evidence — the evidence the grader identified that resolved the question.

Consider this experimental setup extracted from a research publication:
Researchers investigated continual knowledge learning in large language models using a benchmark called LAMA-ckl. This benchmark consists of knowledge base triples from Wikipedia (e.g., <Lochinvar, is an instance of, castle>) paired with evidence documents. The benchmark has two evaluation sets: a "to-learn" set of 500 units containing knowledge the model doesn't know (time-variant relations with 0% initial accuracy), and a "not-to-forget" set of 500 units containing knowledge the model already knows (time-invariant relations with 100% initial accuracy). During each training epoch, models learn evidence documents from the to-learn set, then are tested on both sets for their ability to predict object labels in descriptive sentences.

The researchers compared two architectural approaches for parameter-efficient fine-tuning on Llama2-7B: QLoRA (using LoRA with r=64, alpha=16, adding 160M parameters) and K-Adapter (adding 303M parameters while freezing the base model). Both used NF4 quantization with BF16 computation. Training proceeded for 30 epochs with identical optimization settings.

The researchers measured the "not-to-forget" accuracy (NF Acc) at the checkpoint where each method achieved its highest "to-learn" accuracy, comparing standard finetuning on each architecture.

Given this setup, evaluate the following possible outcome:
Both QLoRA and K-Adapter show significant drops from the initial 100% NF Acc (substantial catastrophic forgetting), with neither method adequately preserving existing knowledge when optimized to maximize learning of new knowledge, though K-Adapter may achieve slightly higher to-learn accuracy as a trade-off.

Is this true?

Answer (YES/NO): NO